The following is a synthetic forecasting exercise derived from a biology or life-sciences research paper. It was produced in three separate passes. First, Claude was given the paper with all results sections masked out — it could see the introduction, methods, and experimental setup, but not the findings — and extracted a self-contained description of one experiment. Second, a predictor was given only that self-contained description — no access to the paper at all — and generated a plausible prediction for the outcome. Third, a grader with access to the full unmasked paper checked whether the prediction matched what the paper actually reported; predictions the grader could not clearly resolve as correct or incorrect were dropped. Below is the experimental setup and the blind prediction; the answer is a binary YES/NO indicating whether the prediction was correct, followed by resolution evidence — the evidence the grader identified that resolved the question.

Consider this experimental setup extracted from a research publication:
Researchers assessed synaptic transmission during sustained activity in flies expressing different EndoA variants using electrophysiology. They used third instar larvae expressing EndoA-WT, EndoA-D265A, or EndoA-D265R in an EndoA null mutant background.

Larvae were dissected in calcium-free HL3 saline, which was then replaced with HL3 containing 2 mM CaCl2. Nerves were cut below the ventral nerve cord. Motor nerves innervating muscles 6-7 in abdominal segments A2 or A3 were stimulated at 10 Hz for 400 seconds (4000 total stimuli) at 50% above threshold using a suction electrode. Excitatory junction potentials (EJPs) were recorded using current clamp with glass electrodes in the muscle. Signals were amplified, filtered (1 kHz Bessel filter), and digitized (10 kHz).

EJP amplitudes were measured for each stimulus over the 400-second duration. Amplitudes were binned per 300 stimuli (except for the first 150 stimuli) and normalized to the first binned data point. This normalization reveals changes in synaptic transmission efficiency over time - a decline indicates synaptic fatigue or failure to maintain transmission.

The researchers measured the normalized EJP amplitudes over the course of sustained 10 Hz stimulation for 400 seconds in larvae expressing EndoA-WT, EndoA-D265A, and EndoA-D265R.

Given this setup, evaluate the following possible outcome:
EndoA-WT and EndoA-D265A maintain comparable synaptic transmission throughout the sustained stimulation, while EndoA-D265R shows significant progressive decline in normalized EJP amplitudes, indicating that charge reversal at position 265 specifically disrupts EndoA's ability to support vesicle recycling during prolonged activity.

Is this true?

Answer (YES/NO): NO